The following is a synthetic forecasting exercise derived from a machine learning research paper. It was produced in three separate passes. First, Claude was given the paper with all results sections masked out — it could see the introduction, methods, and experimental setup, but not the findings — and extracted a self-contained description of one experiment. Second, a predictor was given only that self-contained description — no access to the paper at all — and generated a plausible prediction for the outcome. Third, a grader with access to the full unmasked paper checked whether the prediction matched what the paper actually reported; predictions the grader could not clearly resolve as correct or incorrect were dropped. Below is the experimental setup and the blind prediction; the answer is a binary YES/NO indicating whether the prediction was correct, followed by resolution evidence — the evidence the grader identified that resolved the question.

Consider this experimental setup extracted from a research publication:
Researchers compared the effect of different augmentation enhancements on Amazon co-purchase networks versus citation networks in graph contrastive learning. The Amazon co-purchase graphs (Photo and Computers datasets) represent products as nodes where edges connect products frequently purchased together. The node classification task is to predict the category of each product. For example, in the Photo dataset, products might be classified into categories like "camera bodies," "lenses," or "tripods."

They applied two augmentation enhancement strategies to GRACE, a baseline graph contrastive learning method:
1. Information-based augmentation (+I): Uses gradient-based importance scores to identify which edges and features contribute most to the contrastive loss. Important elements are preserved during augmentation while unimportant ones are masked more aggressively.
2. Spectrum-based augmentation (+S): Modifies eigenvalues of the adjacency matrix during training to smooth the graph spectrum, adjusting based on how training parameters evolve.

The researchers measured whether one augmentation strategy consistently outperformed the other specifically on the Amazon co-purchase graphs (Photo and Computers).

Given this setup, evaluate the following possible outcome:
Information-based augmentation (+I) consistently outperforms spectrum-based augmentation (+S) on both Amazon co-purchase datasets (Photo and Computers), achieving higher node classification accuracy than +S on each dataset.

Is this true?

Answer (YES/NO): NO